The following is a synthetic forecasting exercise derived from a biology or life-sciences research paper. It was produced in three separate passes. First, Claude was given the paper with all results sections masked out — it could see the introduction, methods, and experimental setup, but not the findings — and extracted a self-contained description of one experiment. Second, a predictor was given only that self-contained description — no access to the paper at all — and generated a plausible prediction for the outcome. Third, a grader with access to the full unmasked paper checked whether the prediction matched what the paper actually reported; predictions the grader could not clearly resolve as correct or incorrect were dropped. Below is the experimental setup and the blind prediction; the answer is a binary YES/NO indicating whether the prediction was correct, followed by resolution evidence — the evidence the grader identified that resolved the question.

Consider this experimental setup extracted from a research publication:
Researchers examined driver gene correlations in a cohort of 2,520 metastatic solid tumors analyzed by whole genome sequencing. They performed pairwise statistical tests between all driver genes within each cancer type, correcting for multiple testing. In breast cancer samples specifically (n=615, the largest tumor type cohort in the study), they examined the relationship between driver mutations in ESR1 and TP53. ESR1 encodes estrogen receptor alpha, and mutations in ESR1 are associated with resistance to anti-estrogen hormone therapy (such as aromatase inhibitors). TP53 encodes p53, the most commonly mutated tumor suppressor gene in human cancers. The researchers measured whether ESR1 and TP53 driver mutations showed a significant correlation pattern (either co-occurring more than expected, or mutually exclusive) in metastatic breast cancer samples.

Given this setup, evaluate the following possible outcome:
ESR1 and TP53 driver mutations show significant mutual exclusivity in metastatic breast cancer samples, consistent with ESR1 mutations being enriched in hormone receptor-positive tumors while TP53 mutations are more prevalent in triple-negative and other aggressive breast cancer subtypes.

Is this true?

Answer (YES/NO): YES